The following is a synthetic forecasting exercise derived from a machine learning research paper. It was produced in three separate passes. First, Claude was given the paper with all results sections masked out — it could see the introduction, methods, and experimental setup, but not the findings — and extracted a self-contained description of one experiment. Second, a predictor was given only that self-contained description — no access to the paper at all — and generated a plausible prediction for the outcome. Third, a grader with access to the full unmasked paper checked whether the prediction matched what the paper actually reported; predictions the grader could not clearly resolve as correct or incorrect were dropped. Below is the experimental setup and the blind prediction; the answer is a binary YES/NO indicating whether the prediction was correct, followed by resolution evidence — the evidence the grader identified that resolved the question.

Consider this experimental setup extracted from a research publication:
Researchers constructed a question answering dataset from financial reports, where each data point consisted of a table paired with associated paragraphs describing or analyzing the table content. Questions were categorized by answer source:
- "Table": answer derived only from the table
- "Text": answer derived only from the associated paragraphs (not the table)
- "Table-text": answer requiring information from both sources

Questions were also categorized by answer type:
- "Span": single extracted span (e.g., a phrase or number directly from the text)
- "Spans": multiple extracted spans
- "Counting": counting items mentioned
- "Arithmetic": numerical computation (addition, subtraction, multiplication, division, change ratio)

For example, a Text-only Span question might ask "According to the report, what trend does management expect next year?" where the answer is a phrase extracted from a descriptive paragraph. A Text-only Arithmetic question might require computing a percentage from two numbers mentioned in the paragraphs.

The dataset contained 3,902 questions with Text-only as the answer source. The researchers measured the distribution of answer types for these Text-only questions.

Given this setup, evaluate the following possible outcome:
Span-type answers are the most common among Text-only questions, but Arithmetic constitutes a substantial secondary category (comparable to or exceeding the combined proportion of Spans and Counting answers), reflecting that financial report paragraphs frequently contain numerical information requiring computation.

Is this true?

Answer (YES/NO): NO